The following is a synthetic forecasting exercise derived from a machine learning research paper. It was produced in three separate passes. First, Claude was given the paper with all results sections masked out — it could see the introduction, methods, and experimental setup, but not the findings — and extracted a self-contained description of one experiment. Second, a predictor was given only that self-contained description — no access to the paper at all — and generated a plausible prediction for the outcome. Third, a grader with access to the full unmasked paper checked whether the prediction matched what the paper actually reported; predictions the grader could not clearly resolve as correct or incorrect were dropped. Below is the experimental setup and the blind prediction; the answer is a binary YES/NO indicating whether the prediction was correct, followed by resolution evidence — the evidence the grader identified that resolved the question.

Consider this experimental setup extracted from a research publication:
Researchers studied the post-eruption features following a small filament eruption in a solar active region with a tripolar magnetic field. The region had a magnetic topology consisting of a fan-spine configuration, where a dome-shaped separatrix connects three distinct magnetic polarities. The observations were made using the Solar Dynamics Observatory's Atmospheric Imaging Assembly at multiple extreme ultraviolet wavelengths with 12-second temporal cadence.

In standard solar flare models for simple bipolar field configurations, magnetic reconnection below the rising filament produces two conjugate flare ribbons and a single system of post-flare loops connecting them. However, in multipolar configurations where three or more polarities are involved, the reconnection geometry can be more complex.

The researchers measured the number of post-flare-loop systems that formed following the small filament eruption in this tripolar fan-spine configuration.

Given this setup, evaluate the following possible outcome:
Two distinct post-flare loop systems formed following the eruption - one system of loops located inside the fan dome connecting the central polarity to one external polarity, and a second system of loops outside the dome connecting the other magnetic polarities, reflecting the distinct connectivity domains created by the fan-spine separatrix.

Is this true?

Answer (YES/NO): NO